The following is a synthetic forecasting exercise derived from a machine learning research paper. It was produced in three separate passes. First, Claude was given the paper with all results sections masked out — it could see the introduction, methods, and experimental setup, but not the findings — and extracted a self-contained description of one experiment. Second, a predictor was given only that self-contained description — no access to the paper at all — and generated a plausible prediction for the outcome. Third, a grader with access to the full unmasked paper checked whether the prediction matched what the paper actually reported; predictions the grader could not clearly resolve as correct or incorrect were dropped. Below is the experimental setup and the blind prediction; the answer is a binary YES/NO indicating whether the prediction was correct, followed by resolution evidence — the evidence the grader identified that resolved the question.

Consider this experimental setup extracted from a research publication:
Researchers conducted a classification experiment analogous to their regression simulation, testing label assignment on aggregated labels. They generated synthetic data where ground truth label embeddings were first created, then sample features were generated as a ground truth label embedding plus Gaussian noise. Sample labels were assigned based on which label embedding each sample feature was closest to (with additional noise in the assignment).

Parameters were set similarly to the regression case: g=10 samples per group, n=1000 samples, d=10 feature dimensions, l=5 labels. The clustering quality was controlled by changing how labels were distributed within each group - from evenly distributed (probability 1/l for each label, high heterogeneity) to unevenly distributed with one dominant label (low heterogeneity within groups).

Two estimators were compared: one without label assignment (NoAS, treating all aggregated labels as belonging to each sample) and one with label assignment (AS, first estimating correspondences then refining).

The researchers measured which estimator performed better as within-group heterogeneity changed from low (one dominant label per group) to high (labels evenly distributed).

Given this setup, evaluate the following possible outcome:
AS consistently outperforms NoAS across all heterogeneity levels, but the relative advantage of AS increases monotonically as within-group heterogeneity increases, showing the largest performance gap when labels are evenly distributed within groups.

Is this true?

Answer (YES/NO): NO